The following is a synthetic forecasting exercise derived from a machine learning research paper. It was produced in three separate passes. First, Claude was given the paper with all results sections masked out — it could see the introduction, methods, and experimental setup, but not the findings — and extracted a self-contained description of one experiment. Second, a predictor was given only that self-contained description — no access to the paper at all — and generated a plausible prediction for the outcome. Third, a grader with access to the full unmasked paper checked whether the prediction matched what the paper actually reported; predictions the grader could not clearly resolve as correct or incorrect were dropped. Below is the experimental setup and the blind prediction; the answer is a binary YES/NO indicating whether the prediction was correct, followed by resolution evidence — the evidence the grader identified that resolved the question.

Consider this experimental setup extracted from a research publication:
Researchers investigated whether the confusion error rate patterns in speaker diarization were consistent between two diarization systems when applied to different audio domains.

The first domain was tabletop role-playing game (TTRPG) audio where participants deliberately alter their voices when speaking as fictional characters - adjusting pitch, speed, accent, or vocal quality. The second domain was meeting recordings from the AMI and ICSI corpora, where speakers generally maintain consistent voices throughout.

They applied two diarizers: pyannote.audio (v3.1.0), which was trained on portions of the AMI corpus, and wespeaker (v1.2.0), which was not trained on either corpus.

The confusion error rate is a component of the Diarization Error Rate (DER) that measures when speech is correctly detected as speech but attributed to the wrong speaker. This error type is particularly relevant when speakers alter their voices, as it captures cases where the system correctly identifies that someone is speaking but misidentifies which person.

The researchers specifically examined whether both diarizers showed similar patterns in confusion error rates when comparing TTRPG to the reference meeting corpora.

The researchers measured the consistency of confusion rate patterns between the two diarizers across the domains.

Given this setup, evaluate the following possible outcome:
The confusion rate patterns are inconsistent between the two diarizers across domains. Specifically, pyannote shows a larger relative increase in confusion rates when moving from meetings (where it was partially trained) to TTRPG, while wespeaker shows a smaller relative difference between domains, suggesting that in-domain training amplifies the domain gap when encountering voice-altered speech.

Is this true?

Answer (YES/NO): NO